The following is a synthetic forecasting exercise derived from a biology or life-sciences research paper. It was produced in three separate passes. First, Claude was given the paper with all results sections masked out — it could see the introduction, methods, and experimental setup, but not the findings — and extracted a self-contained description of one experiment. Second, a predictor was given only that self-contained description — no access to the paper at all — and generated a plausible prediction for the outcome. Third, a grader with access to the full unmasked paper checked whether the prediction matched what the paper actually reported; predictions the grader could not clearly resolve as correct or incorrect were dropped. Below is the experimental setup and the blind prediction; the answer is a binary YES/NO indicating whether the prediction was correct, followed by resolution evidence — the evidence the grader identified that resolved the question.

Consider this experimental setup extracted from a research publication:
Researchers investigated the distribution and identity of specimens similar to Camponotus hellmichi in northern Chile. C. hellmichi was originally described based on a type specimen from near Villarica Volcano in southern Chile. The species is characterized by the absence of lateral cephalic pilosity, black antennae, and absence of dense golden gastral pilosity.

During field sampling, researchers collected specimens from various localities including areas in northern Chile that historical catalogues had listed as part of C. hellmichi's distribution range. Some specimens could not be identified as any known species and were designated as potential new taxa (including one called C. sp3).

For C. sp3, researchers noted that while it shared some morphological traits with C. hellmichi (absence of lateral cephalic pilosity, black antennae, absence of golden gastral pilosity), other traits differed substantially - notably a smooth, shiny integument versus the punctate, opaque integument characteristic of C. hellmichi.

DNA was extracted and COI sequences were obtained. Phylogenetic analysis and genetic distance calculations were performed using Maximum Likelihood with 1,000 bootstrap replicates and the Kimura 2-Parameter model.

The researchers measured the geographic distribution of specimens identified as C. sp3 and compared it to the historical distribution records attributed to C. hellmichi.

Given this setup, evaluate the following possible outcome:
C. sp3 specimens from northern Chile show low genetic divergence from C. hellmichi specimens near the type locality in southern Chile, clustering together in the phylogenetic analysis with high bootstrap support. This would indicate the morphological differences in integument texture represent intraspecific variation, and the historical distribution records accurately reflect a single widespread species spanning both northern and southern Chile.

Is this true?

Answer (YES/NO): NO